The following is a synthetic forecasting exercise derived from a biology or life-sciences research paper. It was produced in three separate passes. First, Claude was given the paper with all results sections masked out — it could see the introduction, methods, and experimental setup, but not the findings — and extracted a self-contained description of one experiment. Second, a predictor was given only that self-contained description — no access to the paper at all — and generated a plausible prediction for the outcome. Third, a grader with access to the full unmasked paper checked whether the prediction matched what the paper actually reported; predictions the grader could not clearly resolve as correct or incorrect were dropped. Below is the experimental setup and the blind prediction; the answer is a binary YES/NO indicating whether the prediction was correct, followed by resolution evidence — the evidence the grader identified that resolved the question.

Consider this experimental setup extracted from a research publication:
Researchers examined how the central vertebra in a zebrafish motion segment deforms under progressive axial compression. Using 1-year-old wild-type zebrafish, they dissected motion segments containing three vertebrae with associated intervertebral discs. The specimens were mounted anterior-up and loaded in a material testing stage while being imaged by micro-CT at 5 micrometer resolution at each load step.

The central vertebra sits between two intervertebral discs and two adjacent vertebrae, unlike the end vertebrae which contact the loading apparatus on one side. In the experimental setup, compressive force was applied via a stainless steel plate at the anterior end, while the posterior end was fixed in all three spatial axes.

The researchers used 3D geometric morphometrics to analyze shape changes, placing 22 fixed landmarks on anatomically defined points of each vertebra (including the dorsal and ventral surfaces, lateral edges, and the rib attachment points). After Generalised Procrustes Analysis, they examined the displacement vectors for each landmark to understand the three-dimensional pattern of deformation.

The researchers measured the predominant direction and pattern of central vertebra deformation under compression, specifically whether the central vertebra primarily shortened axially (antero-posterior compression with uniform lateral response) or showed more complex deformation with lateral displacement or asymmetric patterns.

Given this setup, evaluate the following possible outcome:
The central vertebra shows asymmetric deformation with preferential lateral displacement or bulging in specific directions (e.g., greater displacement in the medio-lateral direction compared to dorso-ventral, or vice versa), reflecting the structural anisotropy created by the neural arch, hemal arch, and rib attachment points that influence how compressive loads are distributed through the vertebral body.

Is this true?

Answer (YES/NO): YES